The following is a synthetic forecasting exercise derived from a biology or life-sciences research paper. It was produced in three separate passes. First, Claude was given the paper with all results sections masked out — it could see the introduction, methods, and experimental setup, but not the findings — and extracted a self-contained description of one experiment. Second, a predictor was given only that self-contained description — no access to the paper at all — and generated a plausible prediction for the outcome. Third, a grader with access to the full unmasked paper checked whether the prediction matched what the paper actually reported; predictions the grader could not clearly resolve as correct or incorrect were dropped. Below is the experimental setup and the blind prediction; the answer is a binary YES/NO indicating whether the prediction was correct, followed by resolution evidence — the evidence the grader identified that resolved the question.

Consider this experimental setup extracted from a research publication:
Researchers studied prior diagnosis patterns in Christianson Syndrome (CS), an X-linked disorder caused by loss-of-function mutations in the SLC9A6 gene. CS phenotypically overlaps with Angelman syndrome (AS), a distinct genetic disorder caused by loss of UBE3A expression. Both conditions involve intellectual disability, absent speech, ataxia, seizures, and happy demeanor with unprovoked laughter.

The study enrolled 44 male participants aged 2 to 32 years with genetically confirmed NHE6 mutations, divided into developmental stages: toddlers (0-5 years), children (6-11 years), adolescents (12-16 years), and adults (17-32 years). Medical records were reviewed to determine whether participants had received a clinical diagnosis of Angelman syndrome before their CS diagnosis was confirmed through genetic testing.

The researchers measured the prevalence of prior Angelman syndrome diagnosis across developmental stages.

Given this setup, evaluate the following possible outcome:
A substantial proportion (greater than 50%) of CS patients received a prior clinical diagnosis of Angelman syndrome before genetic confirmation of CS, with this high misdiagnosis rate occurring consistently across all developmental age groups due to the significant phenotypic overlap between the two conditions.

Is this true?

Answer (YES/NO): NO